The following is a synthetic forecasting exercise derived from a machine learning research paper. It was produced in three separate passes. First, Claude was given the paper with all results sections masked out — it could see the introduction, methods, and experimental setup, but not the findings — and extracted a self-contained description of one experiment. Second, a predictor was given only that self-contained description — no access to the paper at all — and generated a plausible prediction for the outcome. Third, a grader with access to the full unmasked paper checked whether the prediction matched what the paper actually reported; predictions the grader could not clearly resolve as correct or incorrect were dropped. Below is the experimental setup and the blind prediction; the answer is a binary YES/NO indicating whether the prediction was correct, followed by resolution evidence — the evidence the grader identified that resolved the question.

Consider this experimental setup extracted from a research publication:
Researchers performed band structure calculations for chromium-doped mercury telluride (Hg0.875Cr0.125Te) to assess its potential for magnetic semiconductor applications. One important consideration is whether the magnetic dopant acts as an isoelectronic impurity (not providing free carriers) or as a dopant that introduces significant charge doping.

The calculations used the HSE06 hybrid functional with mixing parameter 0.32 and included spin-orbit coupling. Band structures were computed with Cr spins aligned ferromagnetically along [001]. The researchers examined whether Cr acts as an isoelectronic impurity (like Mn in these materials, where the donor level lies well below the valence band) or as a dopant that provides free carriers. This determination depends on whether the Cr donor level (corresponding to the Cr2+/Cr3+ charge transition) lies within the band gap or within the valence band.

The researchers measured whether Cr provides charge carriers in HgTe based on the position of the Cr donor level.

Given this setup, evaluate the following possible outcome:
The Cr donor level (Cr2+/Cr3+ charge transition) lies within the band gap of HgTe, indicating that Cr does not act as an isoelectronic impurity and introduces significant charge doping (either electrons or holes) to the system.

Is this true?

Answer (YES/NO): NO